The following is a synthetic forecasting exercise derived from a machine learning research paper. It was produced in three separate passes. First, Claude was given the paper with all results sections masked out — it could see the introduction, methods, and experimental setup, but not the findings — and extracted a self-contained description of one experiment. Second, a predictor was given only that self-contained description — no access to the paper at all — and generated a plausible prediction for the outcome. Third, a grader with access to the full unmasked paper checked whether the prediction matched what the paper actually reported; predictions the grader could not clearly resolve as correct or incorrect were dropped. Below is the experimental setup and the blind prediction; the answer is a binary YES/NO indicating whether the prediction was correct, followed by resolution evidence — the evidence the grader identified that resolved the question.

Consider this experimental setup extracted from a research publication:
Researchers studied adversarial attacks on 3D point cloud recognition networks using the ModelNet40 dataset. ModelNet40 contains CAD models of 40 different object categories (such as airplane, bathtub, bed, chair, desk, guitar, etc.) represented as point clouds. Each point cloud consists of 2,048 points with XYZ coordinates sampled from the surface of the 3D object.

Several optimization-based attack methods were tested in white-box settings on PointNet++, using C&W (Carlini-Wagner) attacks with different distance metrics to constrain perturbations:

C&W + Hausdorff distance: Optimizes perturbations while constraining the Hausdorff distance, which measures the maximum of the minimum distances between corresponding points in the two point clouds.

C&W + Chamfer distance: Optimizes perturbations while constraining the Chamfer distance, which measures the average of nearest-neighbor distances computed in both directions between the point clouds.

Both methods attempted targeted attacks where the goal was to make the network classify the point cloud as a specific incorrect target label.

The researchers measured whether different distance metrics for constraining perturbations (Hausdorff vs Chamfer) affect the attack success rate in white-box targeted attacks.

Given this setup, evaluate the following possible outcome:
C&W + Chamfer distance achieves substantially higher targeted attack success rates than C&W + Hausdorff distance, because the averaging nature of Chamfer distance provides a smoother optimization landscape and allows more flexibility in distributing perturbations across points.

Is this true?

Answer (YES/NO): NO